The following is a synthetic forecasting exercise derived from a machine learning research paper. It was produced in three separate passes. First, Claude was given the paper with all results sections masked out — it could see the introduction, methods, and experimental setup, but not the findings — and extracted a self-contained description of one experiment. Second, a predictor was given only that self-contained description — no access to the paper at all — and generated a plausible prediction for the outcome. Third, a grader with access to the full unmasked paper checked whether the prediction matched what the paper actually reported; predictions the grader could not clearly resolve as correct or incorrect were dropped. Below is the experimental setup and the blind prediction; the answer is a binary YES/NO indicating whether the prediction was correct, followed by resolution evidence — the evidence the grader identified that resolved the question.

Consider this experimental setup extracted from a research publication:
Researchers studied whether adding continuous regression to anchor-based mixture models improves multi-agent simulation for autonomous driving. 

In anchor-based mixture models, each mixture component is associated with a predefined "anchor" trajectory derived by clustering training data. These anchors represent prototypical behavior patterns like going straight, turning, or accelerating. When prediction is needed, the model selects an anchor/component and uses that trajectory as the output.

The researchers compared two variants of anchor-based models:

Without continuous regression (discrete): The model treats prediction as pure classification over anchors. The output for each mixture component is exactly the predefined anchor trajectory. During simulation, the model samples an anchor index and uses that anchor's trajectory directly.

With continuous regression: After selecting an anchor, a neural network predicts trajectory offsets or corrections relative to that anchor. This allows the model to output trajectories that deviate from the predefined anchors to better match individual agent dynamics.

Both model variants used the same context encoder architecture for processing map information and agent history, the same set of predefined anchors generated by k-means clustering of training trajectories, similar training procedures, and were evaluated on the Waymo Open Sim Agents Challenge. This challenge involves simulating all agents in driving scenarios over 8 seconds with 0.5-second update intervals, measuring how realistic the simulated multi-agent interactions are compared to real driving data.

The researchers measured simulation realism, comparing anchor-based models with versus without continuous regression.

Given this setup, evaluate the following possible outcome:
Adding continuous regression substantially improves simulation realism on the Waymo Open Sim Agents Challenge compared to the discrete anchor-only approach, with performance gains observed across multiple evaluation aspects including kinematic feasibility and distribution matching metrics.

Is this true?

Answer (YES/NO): NO